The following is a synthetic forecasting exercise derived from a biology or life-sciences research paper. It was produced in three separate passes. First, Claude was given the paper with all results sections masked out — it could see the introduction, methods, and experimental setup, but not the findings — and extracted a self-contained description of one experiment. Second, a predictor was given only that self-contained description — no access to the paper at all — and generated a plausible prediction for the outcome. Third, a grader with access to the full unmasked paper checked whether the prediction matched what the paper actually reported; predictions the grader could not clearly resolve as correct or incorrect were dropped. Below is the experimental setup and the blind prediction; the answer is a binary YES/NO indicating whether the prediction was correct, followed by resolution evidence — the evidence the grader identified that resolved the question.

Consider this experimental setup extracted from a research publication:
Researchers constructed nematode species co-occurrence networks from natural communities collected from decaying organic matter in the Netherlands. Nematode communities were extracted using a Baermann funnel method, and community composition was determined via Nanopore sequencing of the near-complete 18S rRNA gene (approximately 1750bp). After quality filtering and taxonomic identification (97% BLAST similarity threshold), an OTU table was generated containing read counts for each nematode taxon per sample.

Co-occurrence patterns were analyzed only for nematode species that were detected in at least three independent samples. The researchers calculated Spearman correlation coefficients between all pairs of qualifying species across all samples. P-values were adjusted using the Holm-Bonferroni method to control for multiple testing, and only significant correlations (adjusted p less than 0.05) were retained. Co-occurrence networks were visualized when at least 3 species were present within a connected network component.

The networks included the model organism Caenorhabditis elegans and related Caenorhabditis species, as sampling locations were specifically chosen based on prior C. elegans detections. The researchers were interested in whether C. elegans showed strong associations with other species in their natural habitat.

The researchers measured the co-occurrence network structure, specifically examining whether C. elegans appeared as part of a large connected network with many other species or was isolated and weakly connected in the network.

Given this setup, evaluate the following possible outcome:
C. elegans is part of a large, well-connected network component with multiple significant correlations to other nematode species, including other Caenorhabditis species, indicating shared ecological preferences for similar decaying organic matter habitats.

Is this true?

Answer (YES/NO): NO